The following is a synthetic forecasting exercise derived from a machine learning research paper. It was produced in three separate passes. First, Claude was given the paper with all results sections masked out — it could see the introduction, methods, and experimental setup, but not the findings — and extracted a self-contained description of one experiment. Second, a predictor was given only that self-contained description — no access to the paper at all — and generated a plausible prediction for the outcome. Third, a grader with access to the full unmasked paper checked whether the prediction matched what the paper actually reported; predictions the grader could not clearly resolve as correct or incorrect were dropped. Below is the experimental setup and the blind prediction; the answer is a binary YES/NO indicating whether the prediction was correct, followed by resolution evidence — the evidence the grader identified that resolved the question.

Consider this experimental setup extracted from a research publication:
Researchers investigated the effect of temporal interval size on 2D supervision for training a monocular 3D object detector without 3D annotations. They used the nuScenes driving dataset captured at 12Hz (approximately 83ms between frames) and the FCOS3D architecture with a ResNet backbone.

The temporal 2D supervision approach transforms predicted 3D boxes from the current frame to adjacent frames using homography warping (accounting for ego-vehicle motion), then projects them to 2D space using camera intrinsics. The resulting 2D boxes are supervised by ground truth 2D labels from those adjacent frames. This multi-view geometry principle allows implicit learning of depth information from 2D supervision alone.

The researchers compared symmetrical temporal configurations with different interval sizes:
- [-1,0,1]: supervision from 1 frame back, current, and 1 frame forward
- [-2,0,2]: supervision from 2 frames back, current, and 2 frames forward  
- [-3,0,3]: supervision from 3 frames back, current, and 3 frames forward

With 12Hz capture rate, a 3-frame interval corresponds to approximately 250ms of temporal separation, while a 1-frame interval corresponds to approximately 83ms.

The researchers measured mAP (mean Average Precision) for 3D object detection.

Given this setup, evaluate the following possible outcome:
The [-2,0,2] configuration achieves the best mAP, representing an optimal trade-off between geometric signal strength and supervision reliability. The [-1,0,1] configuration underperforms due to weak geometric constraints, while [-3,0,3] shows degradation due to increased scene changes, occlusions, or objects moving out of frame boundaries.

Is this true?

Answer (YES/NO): NO